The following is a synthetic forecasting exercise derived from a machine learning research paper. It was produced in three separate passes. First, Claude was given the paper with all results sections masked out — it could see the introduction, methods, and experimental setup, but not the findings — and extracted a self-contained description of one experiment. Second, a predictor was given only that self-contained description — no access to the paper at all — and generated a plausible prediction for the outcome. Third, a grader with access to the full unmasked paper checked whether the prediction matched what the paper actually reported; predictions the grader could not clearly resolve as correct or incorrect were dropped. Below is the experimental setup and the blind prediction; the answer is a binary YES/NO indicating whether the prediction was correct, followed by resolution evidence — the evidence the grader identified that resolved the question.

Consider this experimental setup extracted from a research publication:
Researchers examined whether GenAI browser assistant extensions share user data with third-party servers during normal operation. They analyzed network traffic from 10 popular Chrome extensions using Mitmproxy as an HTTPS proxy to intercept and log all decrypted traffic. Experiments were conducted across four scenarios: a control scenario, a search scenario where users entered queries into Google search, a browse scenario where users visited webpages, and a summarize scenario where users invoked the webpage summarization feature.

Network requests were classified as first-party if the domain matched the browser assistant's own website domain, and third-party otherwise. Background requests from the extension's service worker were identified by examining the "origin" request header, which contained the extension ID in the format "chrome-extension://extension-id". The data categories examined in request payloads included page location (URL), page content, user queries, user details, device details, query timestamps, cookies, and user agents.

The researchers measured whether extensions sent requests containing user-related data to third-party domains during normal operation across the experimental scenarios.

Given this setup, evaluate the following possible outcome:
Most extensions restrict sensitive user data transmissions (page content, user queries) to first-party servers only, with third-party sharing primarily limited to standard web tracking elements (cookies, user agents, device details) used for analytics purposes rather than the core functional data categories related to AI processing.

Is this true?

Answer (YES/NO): NO